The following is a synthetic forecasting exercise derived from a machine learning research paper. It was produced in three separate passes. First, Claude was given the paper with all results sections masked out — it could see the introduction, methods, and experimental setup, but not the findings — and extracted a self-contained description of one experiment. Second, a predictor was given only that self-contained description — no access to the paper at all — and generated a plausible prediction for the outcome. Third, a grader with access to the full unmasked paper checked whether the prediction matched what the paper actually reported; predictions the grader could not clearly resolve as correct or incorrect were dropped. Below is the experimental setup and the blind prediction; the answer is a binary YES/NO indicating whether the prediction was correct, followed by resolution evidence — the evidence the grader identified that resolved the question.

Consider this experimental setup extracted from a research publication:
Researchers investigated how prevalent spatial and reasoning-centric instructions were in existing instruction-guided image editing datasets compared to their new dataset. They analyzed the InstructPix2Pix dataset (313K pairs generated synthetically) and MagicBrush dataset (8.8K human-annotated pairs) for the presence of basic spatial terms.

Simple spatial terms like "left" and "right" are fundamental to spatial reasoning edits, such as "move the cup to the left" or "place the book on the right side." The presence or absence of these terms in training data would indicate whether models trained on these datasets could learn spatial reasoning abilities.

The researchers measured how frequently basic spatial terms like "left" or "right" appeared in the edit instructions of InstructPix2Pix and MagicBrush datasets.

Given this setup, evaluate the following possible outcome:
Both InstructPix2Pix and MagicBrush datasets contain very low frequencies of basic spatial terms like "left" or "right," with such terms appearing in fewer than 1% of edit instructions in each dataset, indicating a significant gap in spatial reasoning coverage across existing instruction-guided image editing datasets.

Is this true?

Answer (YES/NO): YES